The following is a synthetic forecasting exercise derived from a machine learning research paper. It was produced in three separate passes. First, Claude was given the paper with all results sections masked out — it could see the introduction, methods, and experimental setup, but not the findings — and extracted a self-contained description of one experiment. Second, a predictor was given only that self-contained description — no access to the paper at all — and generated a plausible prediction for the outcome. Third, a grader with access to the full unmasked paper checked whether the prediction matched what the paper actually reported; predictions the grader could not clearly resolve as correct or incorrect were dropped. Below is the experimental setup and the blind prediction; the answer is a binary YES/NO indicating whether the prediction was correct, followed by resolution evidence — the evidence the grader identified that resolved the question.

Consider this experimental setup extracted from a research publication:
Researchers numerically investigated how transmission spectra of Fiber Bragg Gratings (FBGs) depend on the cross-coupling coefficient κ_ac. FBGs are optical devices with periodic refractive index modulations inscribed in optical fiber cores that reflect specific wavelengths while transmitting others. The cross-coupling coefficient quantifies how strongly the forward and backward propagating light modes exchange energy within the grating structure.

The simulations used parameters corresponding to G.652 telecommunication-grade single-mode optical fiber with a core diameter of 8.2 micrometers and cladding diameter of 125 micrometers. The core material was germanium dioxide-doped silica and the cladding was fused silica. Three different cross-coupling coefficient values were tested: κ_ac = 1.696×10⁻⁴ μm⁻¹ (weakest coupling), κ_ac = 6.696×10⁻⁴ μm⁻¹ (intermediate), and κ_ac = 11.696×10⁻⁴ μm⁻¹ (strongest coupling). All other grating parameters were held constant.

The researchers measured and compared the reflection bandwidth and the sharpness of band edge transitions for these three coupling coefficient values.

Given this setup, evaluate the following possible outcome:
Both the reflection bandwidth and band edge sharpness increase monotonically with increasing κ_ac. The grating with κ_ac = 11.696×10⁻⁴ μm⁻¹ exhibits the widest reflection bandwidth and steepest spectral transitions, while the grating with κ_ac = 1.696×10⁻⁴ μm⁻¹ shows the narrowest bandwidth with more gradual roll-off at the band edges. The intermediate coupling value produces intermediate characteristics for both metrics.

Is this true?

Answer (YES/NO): YES